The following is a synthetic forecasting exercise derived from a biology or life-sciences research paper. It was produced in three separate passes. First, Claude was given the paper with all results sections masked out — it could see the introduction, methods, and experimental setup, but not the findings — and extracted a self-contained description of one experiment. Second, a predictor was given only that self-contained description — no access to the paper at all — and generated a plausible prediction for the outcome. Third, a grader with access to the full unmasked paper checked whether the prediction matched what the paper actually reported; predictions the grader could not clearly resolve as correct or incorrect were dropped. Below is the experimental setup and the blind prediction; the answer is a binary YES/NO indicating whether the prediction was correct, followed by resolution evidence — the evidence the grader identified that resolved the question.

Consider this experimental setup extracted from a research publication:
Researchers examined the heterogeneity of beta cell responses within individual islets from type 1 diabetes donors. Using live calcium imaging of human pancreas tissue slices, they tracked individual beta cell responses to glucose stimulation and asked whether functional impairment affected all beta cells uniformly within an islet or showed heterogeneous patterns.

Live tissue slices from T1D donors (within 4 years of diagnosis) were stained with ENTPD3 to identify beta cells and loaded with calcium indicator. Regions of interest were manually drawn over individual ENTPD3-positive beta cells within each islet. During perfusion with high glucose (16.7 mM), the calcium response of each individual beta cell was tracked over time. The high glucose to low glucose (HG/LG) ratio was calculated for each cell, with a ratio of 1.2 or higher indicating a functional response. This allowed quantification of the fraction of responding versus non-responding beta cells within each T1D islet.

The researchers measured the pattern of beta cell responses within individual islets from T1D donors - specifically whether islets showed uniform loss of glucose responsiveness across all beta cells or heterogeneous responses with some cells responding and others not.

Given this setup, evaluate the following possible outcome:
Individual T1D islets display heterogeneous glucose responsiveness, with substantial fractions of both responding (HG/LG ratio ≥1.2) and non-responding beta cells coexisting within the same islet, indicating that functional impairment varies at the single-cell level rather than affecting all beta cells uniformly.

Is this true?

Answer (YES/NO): NO